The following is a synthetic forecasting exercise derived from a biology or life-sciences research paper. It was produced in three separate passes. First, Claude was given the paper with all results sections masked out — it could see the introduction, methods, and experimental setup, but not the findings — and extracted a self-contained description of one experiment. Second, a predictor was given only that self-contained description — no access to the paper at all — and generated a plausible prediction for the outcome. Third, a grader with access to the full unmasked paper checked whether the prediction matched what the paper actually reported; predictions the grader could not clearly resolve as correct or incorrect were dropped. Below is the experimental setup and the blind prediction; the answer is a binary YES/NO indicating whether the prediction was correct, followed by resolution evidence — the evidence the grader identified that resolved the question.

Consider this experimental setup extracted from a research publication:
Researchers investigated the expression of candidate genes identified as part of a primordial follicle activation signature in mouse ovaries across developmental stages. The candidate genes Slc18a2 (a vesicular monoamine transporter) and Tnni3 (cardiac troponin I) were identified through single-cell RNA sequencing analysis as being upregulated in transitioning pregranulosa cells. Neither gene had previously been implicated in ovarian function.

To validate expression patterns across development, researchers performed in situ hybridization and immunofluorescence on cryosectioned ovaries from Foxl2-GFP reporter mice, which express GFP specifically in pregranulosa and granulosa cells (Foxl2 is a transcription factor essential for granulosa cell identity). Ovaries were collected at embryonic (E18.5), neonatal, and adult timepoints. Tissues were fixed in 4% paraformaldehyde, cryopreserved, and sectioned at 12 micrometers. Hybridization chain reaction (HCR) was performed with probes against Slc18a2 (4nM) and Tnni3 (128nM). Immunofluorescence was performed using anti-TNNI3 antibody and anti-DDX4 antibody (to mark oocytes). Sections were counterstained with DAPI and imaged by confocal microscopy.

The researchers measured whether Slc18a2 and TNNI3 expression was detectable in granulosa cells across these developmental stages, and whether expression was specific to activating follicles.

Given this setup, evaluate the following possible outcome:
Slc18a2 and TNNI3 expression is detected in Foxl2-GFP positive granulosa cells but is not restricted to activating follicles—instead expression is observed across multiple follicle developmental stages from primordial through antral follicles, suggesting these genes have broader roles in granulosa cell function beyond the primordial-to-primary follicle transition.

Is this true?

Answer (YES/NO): NO